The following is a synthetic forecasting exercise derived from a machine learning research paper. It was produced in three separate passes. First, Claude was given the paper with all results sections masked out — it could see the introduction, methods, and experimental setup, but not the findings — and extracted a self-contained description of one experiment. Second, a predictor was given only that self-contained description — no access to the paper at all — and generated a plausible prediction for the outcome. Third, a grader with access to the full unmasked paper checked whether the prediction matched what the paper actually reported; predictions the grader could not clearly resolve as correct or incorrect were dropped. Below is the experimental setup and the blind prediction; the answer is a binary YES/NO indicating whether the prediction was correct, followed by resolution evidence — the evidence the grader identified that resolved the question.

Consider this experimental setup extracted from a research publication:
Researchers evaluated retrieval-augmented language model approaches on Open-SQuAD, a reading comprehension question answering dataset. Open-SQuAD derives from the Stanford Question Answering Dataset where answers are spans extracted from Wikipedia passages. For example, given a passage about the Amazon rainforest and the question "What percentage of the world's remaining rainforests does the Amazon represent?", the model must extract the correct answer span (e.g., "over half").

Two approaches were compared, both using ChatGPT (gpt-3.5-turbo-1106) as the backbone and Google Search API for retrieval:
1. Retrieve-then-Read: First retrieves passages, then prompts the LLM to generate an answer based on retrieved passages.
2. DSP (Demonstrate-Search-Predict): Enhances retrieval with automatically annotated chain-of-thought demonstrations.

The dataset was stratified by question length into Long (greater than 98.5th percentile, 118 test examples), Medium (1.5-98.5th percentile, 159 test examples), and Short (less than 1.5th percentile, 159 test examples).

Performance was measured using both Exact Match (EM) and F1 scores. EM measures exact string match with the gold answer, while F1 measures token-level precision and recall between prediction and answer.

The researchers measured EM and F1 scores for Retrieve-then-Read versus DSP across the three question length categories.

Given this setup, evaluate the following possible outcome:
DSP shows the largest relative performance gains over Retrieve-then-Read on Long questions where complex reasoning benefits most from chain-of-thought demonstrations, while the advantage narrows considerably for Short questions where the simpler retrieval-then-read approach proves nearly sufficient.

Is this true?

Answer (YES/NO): NO